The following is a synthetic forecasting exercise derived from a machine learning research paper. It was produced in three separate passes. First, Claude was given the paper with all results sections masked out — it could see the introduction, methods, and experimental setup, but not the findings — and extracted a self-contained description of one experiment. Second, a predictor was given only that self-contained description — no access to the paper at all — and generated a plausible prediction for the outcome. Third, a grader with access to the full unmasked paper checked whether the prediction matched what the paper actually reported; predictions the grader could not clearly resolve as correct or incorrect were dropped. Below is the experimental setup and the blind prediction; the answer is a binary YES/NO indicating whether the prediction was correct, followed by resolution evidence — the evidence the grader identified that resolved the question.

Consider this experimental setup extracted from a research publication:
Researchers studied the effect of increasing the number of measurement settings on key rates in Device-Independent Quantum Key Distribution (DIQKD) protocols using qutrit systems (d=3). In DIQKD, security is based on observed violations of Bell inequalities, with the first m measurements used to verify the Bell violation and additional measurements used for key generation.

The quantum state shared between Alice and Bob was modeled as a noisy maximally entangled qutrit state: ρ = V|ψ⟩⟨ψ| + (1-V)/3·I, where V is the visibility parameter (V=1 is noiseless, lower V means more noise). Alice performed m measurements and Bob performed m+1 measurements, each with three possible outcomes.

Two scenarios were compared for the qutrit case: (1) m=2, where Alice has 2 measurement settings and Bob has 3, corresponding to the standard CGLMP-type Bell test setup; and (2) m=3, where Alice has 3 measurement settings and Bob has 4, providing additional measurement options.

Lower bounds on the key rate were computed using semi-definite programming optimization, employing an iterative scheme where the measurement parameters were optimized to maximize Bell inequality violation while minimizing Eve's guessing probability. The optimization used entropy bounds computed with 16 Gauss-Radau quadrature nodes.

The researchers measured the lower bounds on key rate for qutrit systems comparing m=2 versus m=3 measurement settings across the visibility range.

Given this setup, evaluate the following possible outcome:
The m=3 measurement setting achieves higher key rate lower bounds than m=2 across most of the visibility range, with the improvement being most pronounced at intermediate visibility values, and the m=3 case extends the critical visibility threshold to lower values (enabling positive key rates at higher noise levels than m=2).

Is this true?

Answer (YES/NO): NO